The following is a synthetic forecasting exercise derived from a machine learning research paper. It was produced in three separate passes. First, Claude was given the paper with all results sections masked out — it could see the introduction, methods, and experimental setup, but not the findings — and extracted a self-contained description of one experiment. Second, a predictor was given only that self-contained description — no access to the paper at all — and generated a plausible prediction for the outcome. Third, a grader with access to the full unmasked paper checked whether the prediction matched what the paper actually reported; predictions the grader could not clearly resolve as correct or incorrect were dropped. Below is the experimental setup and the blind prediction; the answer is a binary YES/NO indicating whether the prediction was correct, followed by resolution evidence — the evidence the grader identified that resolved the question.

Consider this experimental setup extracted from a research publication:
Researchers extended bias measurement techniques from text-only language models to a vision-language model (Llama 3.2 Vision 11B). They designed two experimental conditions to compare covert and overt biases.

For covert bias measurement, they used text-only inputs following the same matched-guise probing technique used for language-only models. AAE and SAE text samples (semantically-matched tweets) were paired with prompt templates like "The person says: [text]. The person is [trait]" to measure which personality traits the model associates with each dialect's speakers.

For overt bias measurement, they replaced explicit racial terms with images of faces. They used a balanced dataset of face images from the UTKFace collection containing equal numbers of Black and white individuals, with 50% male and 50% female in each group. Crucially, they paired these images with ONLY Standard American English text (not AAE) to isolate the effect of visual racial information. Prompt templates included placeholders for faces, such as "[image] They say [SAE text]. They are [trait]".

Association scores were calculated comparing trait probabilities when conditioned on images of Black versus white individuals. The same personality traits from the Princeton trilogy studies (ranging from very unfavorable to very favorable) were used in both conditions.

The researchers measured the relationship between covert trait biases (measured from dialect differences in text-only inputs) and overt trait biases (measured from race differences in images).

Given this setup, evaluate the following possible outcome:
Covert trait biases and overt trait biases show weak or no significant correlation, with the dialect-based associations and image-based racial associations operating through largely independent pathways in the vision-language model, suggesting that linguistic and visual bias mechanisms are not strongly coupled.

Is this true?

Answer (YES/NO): NO